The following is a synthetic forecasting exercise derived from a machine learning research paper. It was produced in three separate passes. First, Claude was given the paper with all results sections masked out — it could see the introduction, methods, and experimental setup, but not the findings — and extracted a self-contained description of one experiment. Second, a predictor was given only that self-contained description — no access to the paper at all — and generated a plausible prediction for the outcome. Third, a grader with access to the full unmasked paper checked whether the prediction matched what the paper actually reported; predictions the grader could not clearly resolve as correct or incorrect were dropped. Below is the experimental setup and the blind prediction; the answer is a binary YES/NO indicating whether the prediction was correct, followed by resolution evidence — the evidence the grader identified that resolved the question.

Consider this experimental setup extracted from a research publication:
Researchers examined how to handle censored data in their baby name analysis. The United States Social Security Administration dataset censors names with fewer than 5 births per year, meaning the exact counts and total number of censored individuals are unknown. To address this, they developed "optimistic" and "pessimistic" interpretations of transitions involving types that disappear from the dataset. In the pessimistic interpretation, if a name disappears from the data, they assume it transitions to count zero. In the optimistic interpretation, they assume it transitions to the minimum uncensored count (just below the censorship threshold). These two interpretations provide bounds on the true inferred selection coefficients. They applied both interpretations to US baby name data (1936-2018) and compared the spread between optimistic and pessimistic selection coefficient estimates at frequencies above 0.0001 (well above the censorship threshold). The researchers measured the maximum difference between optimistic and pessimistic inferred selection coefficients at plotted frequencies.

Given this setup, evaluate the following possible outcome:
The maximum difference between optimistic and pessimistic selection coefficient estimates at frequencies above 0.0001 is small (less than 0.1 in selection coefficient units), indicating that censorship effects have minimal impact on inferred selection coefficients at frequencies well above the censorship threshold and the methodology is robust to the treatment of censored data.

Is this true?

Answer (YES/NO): YES